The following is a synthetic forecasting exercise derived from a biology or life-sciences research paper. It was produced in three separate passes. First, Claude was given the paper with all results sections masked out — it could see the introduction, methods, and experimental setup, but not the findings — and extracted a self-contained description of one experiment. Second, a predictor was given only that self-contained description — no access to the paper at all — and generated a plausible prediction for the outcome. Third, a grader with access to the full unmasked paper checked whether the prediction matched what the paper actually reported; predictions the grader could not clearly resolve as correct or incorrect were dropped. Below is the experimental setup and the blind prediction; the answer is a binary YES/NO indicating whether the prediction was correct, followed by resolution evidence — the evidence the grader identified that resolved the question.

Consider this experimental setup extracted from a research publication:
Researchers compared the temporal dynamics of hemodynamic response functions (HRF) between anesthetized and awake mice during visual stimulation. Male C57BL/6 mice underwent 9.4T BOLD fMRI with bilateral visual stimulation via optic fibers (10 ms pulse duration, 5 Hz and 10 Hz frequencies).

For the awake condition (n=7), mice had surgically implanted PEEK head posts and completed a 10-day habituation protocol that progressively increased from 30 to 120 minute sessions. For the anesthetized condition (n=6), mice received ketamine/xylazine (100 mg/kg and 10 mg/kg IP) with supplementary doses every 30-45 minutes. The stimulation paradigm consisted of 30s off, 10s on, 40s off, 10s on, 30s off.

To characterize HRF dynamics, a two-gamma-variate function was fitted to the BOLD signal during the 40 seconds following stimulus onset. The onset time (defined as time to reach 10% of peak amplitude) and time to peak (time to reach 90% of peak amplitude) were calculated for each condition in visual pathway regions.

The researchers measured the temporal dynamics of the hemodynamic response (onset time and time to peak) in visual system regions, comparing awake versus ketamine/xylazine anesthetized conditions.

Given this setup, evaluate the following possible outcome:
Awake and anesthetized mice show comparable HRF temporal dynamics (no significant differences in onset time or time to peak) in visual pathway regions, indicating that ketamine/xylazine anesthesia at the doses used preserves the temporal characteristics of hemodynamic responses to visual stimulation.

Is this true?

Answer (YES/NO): NO